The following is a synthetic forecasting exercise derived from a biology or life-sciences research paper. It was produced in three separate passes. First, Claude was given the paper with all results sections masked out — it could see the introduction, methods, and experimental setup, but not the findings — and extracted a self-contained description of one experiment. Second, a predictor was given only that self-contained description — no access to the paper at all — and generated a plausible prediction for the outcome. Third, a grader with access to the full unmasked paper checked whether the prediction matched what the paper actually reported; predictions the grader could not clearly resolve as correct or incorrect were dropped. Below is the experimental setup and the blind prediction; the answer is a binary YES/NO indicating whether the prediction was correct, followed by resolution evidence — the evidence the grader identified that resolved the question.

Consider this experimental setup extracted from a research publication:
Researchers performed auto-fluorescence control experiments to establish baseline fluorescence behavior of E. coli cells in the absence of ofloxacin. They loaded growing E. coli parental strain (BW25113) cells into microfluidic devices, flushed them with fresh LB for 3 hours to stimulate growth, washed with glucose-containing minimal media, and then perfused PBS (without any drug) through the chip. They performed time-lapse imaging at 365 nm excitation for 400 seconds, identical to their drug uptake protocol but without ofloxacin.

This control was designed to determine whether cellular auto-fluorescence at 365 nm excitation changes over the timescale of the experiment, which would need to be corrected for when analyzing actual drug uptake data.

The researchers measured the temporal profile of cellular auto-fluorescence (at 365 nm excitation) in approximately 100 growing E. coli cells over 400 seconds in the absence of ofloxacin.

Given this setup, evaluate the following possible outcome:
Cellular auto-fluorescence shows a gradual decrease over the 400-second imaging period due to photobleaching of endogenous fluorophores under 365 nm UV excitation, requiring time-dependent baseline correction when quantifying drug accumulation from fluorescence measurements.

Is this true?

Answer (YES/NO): NO